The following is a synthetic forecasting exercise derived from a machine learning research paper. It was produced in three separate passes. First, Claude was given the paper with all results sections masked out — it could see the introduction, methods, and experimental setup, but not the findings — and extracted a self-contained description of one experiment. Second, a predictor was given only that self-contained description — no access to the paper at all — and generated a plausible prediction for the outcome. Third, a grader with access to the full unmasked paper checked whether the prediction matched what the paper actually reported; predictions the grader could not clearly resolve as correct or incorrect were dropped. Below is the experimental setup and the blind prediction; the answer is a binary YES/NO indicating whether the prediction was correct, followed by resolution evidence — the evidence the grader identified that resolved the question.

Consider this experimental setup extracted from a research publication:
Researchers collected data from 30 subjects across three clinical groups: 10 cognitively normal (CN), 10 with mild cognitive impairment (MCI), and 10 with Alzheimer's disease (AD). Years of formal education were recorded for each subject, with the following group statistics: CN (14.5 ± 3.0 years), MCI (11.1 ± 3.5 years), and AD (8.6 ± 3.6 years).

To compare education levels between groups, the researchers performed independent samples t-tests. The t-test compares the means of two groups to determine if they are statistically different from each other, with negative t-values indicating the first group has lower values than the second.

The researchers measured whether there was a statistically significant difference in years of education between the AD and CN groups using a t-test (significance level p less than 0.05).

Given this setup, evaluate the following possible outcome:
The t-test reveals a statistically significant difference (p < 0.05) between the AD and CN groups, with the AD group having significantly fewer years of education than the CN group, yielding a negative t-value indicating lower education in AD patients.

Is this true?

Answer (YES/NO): YES